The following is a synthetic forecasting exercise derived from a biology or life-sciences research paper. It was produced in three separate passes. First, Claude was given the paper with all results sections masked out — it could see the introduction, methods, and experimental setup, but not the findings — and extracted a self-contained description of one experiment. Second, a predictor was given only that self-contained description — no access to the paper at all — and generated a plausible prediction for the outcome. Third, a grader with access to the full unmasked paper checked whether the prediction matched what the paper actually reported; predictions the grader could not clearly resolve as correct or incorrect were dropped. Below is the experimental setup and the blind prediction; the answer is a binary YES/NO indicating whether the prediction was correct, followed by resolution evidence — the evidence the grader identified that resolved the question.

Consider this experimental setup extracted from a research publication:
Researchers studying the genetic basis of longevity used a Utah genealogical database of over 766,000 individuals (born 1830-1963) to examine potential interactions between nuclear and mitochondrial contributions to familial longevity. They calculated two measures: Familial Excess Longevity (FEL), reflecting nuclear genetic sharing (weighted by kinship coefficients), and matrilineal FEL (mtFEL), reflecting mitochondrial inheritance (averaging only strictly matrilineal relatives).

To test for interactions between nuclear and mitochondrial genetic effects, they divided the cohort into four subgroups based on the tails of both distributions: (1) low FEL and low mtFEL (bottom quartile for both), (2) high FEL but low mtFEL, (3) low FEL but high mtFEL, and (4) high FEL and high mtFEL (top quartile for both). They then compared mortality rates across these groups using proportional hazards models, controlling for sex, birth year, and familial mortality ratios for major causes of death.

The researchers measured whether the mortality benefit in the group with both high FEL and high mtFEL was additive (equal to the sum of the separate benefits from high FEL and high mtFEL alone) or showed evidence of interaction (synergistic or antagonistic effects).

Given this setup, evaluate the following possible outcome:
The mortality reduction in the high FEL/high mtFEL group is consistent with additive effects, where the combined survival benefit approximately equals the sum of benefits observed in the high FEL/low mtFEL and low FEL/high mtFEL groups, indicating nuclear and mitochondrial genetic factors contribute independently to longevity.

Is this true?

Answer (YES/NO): NO